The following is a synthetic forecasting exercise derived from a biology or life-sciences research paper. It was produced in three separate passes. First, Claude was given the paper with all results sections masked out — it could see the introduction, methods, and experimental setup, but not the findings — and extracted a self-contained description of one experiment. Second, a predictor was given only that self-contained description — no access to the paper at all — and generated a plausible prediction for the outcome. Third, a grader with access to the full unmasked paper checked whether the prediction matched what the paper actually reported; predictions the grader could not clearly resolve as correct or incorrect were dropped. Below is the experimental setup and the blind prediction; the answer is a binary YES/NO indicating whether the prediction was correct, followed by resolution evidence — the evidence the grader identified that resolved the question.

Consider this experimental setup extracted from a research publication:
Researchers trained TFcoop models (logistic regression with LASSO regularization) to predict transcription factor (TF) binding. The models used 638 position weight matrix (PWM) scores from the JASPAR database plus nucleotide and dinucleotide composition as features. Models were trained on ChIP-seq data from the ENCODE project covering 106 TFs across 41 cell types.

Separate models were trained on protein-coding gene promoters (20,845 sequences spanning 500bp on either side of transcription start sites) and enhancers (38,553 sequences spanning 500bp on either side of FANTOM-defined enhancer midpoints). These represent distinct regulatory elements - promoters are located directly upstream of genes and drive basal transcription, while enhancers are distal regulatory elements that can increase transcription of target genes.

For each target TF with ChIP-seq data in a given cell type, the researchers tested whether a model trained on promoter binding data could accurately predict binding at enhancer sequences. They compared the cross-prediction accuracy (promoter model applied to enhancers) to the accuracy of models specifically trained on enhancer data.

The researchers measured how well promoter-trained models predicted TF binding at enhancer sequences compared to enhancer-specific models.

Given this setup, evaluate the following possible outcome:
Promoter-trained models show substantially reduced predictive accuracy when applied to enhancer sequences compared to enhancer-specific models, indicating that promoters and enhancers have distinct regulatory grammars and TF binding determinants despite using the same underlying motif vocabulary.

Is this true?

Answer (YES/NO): YES